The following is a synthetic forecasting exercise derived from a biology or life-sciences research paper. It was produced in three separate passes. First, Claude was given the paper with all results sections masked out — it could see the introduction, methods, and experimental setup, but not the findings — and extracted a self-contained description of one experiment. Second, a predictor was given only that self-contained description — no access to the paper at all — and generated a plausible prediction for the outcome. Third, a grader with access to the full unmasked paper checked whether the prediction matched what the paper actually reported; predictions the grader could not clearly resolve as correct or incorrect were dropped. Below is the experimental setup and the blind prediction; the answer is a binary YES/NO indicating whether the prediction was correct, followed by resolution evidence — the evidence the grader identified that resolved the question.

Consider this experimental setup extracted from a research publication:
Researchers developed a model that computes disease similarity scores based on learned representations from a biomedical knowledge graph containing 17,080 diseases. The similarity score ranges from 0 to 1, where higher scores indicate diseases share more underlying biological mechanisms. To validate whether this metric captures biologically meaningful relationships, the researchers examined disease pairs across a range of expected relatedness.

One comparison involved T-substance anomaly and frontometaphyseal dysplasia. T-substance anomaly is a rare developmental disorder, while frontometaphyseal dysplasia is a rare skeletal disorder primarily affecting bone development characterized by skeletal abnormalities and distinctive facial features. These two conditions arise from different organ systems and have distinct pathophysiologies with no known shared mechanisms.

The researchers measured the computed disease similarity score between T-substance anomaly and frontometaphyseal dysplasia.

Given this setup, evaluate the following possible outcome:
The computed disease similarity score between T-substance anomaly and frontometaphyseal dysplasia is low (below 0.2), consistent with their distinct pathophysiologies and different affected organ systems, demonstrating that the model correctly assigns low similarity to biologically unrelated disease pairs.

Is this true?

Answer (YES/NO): YES